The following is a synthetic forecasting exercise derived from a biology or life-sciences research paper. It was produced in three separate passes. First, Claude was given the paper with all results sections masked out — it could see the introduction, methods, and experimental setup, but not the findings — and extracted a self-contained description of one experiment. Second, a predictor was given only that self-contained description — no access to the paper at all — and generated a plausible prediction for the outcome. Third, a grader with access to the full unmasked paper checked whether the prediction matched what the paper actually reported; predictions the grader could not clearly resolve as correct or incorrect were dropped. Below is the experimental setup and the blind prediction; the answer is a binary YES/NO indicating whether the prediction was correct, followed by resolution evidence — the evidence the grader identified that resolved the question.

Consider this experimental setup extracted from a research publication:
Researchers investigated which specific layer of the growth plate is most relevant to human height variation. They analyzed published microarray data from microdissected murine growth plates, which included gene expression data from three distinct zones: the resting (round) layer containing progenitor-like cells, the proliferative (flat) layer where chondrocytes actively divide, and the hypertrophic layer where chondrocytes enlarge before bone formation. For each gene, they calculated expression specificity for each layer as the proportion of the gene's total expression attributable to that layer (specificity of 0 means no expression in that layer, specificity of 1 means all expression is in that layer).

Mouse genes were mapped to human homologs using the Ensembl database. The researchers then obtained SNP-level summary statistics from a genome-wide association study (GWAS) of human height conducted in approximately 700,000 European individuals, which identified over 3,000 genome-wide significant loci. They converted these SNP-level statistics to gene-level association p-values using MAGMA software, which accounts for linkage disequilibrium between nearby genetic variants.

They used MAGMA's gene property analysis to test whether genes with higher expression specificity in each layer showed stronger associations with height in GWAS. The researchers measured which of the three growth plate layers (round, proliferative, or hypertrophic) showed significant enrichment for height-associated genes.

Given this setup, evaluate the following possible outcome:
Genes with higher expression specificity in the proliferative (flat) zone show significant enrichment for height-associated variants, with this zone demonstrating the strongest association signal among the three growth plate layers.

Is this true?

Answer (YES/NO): NO